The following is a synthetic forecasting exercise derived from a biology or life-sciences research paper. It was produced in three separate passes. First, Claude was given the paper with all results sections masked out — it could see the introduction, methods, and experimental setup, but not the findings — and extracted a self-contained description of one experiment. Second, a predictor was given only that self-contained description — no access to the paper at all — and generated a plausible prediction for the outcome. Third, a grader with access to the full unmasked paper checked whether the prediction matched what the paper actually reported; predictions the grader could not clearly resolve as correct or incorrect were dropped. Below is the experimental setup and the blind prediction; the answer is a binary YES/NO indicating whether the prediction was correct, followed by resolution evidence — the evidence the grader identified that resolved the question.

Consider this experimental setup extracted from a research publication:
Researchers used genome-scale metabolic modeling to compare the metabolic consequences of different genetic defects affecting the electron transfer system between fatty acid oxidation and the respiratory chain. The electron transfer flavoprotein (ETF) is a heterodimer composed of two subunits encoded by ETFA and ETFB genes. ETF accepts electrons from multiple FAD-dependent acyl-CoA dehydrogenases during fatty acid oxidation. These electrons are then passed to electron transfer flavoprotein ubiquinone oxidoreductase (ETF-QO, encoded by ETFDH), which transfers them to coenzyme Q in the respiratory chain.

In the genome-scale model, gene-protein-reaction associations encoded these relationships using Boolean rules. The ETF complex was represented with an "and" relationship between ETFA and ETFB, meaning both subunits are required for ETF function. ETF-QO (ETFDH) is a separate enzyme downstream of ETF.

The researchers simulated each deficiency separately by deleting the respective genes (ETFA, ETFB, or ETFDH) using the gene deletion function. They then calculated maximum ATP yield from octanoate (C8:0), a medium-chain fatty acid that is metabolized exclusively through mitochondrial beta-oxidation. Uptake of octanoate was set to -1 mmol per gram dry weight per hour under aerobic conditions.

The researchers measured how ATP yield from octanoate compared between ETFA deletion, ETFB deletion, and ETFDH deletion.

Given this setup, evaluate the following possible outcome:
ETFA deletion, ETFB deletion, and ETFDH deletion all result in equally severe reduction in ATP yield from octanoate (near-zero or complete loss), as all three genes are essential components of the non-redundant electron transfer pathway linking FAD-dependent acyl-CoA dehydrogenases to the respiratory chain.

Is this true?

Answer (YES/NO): YES